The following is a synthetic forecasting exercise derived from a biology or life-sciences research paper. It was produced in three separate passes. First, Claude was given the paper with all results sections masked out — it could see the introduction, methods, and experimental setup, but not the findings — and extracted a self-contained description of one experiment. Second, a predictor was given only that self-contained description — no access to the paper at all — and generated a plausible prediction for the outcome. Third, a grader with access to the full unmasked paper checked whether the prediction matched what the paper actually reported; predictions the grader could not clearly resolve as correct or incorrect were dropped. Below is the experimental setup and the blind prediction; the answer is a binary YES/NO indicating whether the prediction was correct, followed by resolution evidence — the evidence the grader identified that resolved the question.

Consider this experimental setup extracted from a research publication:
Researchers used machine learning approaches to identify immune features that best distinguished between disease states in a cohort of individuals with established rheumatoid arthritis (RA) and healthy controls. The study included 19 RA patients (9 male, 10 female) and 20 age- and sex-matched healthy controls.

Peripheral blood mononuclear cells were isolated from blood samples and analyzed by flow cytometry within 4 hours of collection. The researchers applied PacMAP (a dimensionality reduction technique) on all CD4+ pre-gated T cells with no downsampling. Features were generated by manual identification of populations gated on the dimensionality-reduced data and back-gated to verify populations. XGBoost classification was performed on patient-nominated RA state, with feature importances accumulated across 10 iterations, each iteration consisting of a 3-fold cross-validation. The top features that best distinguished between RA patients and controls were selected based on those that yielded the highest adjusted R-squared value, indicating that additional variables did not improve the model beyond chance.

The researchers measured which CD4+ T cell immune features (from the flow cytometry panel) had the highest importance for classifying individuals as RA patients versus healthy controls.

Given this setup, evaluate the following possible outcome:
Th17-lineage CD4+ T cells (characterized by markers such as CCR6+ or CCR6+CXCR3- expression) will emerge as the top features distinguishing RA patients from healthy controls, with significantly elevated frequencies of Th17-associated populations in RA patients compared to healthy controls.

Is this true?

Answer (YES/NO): NO